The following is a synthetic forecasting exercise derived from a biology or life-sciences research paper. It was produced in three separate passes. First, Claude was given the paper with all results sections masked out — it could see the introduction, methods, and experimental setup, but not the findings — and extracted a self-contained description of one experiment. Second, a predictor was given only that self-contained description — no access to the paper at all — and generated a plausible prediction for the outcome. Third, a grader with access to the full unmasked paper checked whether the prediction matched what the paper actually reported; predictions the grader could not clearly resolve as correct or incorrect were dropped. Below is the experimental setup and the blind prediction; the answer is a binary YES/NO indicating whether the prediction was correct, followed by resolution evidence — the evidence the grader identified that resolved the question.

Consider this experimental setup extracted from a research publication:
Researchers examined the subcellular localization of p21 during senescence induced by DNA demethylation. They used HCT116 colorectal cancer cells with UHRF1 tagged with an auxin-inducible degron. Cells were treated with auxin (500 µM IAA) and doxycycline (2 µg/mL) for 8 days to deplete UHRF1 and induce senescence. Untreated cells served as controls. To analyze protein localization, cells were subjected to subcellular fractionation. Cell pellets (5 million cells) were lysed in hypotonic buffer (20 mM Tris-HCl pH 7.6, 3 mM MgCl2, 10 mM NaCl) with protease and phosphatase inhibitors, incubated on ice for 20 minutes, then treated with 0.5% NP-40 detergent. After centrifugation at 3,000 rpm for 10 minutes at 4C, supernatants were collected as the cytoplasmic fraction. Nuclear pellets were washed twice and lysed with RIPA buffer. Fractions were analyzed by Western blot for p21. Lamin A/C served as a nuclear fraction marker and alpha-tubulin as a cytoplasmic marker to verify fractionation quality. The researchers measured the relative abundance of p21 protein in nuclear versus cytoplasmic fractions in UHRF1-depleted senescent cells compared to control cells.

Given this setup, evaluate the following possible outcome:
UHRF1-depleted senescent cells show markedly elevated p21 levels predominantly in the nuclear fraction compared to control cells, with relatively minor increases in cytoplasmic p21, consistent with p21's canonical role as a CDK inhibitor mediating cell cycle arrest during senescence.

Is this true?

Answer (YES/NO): NO